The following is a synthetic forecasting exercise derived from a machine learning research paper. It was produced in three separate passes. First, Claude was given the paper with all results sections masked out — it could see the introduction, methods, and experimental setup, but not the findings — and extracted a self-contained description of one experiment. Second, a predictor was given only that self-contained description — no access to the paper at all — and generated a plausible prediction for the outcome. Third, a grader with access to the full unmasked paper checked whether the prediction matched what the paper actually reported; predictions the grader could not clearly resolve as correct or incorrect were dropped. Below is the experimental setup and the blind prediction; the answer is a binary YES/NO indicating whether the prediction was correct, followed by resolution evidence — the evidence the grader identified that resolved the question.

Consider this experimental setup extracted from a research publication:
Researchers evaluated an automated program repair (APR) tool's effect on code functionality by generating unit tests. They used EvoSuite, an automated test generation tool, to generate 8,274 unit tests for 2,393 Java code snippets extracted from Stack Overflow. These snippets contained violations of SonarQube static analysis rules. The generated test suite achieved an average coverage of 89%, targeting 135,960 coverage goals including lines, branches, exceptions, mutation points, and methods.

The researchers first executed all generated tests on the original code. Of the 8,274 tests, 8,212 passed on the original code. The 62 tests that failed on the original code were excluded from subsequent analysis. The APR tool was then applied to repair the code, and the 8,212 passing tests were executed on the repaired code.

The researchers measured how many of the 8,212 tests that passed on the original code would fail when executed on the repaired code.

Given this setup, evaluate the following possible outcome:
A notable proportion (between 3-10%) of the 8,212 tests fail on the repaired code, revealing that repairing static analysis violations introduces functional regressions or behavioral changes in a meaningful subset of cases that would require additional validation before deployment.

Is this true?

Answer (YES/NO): NO